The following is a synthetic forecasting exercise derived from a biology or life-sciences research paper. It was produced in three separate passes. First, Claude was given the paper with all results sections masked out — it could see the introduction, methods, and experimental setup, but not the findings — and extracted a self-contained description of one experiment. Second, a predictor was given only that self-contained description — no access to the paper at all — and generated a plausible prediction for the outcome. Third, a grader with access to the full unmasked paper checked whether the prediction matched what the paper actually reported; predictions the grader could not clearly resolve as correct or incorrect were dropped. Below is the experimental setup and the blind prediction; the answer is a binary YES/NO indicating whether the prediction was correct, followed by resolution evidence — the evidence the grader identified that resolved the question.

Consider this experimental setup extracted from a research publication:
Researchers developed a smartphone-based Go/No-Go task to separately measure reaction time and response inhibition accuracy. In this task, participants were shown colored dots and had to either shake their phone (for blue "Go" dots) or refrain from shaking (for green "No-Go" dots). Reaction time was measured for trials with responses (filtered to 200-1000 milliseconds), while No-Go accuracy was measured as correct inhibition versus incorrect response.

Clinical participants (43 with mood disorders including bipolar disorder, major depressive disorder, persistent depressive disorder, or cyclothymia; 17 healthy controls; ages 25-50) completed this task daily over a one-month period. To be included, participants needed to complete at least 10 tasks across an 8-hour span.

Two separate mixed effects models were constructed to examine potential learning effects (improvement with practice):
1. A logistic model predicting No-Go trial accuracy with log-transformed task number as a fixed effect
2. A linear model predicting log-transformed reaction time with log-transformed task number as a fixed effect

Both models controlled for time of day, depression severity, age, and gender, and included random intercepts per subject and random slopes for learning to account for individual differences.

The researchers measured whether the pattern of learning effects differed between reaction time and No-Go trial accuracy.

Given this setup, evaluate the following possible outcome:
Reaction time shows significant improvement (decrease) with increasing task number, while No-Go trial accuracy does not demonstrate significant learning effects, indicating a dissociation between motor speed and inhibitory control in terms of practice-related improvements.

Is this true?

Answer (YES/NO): NO